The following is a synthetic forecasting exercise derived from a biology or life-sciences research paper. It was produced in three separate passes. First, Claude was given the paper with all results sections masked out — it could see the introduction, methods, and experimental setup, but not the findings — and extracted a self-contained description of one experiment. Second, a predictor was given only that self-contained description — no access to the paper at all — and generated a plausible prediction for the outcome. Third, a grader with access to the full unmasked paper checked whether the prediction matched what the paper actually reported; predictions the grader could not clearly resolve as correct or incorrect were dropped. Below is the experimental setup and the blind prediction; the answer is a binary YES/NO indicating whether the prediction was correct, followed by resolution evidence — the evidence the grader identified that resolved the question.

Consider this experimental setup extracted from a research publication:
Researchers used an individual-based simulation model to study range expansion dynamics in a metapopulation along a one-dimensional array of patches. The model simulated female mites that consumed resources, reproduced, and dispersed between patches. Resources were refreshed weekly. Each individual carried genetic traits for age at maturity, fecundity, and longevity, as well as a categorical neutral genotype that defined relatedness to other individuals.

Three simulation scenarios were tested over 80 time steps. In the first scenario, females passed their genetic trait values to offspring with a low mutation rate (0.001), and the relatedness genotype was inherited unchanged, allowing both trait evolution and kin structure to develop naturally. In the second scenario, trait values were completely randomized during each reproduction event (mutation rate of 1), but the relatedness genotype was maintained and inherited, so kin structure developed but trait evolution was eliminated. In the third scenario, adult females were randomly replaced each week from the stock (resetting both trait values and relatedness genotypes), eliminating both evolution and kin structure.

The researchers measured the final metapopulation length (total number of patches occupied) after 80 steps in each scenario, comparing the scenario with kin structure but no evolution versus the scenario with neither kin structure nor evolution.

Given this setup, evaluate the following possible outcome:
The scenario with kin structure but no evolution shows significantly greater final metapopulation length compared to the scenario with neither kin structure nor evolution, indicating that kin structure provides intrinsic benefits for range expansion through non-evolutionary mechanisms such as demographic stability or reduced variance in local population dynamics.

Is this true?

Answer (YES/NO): NO